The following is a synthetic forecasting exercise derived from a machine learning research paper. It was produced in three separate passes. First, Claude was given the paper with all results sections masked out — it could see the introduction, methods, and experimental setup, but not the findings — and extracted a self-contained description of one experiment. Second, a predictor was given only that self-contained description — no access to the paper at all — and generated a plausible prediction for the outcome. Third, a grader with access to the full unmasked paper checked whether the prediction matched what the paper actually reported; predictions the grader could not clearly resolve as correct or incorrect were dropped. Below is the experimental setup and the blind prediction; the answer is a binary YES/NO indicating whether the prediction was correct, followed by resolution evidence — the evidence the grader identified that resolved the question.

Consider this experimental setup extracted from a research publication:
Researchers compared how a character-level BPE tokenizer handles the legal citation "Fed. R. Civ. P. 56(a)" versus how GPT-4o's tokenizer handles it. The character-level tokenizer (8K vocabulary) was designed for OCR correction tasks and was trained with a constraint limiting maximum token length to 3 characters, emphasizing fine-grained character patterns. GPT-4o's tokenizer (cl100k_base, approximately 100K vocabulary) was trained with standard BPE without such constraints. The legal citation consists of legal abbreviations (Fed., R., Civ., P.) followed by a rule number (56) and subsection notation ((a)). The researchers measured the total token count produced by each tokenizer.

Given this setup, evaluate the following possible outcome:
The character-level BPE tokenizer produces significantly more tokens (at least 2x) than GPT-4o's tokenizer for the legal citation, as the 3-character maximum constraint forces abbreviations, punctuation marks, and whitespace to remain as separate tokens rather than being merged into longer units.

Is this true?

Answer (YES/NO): NO